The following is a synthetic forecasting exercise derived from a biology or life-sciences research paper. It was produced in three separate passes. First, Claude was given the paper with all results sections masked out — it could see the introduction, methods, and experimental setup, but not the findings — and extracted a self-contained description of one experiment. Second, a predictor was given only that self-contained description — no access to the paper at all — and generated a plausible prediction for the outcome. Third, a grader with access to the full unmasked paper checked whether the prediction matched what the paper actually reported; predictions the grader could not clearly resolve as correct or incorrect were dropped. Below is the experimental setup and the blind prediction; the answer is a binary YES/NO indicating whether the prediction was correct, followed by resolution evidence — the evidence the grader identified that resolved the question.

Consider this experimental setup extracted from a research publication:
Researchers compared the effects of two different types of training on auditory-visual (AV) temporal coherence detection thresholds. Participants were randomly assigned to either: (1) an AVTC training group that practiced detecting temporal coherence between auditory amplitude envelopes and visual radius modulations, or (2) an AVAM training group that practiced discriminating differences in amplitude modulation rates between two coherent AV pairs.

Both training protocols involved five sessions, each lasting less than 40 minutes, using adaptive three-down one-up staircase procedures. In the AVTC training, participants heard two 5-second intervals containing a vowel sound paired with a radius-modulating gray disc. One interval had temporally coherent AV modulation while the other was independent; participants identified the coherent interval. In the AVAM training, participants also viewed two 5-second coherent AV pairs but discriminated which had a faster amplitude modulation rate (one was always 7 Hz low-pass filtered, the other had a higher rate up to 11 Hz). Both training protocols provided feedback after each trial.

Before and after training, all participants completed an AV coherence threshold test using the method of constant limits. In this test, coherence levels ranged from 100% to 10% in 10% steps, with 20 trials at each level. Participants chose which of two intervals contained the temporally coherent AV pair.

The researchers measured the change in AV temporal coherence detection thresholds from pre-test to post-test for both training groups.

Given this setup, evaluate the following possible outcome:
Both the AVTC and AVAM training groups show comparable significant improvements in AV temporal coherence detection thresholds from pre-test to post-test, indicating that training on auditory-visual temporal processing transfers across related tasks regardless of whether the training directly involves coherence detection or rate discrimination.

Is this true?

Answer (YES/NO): NO